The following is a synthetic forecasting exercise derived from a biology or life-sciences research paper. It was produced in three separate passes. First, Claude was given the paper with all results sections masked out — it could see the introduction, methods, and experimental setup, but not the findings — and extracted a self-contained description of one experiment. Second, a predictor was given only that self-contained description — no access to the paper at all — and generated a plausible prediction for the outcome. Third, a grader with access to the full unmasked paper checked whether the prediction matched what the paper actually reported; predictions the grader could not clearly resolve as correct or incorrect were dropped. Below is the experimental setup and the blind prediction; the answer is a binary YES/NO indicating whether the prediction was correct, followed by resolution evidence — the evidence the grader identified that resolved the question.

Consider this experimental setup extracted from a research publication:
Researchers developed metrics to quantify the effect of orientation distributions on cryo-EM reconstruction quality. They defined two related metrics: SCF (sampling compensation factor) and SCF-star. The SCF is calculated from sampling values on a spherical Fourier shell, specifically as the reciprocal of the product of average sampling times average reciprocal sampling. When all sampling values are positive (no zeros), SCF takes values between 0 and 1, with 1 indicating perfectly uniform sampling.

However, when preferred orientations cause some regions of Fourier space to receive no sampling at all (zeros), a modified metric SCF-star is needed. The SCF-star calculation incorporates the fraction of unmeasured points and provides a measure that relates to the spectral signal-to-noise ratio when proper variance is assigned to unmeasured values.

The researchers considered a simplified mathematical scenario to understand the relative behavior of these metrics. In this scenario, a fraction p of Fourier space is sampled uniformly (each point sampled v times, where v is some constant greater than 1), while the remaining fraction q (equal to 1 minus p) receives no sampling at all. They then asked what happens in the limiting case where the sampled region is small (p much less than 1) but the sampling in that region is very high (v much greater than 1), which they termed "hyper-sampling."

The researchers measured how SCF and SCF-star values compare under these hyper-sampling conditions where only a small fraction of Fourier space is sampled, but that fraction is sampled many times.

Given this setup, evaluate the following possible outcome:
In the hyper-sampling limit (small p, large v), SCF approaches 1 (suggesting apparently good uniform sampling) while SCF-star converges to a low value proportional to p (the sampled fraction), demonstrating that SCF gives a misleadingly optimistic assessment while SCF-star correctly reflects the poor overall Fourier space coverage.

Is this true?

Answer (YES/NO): NO